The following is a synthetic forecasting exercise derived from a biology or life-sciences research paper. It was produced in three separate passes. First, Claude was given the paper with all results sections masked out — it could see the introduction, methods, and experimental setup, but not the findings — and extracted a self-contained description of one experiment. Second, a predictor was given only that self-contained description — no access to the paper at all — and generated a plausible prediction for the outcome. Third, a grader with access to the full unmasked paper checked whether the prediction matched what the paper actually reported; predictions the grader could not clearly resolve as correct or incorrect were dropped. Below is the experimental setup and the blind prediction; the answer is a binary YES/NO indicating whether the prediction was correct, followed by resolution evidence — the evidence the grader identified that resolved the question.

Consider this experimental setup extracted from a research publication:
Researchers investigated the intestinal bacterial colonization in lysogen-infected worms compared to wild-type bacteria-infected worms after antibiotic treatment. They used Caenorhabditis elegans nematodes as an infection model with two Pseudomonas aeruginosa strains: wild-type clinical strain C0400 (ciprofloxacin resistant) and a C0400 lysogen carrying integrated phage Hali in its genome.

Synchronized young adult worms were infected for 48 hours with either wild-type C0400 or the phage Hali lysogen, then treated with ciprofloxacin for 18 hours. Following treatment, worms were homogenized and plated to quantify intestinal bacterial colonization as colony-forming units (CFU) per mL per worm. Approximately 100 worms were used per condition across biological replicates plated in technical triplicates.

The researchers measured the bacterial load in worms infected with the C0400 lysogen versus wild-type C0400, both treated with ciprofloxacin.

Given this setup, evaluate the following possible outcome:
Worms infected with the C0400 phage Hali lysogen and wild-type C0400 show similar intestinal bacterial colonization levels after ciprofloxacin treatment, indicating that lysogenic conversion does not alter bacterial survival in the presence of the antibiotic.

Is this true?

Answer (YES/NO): YES